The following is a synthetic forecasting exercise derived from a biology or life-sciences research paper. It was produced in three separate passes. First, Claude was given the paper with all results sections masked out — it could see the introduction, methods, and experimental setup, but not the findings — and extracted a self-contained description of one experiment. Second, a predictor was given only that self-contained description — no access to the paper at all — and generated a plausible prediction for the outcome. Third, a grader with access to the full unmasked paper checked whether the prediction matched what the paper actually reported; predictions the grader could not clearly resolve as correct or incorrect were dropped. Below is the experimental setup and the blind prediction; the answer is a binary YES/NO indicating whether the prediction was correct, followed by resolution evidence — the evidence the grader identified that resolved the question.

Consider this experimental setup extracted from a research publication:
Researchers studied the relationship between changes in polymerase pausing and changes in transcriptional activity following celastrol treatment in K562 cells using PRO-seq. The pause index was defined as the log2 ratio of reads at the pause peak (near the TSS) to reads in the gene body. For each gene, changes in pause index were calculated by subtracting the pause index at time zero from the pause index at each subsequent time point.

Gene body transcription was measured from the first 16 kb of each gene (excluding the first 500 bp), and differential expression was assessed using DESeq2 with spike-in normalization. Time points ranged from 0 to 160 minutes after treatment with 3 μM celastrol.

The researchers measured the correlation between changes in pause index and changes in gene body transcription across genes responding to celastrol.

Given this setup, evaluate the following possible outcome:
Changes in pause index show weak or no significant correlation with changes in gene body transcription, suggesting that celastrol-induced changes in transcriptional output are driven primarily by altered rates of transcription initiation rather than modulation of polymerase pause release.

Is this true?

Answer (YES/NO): NO